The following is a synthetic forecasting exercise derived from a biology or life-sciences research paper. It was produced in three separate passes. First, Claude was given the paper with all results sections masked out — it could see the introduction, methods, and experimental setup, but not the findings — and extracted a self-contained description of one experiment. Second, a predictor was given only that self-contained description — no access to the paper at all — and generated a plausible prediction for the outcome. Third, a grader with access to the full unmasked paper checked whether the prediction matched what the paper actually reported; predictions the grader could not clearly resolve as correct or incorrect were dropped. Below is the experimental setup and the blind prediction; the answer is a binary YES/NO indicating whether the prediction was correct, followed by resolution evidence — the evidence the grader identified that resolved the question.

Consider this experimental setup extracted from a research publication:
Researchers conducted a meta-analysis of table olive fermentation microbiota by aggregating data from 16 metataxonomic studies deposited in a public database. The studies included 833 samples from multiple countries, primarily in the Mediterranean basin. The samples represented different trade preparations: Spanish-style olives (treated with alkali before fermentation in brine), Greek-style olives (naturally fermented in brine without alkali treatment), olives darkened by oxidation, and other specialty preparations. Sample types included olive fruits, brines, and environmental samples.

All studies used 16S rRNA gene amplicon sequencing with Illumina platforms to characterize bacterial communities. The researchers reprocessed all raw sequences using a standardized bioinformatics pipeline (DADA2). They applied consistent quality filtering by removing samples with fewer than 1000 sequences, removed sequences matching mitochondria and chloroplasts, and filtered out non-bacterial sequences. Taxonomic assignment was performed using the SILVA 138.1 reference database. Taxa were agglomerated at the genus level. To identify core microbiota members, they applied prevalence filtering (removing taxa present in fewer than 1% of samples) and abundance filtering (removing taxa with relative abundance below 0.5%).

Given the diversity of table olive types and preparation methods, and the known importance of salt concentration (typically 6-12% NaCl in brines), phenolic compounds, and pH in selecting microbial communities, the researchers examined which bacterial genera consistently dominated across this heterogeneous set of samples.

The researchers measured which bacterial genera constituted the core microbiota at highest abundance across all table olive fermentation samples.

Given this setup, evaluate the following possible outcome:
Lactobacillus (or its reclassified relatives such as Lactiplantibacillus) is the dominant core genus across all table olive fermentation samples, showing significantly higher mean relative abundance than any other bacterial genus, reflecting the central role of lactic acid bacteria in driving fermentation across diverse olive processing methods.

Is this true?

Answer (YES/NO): NO